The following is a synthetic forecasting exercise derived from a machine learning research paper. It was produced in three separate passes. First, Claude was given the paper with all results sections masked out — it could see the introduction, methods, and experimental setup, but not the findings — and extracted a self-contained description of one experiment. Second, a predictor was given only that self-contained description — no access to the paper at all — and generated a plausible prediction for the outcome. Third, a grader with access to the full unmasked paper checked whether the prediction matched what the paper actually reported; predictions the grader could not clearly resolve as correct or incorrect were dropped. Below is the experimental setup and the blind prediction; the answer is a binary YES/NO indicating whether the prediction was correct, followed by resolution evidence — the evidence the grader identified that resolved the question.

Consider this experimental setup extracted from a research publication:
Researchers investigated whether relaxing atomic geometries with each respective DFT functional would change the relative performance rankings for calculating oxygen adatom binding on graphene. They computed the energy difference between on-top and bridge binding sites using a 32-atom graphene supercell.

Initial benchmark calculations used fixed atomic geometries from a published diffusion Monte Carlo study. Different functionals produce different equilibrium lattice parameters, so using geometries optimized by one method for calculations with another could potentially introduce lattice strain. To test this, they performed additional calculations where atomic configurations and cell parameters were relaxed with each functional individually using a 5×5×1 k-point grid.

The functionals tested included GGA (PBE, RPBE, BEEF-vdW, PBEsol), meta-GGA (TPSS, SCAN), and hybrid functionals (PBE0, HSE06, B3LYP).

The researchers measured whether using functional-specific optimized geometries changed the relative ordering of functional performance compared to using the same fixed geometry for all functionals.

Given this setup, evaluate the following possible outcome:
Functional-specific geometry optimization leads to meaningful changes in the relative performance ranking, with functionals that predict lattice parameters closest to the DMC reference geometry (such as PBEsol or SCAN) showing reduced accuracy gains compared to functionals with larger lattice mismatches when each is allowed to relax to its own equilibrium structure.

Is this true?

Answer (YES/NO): NO